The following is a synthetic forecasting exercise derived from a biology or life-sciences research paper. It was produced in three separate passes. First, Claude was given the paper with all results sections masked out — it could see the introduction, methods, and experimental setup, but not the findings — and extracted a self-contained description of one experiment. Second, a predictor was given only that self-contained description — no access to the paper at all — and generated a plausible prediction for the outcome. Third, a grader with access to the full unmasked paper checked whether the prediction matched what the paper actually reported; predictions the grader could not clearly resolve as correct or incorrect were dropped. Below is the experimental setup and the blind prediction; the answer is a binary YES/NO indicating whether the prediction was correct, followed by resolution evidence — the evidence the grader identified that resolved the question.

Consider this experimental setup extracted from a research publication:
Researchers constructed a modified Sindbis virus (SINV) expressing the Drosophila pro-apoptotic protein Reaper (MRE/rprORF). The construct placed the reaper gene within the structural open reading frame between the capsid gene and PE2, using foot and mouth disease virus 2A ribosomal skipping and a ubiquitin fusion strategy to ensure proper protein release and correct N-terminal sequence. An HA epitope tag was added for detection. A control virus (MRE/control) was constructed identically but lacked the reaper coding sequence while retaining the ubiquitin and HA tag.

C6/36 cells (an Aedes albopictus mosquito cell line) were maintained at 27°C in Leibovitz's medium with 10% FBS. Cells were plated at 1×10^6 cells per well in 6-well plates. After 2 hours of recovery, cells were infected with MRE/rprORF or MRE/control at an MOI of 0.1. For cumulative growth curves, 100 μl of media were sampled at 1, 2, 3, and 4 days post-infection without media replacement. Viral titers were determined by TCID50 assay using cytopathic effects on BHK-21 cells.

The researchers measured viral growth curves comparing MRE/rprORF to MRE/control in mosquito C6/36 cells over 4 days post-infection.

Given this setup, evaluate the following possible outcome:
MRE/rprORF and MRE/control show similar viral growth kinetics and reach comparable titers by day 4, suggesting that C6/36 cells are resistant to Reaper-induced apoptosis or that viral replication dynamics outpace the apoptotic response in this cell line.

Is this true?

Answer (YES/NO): NO